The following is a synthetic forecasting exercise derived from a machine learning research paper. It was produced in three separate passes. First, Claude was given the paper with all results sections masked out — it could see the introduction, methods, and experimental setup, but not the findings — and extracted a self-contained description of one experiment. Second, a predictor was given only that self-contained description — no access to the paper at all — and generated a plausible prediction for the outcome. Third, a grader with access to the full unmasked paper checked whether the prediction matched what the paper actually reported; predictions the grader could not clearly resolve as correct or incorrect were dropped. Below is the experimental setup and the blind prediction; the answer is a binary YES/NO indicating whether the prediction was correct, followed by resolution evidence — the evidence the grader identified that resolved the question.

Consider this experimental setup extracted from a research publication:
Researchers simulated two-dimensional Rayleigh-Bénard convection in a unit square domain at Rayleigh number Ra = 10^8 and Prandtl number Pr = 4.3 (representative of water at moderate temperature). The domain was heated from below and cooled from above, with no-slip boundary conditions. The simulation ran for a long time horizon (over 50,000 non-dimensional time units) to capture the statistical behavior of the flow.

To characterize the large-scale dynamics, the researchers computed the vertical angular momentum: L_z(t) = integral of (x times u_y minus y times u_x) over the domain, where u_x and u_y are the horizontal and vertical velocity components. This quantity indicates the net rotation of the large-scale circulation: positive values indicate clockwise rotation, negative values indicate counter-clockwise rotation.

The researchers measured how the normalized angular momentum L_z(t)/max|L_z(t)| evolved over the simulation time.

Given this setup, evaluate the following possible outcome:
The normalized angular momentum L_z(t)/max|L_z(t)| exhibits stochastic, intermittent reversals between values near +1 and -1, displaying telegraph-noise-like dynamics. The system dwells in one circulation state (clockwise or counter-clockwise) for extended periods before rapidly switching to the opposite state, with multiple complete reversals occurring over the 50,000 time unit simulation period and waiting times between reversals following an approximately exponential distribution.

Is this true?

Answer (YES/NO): NO